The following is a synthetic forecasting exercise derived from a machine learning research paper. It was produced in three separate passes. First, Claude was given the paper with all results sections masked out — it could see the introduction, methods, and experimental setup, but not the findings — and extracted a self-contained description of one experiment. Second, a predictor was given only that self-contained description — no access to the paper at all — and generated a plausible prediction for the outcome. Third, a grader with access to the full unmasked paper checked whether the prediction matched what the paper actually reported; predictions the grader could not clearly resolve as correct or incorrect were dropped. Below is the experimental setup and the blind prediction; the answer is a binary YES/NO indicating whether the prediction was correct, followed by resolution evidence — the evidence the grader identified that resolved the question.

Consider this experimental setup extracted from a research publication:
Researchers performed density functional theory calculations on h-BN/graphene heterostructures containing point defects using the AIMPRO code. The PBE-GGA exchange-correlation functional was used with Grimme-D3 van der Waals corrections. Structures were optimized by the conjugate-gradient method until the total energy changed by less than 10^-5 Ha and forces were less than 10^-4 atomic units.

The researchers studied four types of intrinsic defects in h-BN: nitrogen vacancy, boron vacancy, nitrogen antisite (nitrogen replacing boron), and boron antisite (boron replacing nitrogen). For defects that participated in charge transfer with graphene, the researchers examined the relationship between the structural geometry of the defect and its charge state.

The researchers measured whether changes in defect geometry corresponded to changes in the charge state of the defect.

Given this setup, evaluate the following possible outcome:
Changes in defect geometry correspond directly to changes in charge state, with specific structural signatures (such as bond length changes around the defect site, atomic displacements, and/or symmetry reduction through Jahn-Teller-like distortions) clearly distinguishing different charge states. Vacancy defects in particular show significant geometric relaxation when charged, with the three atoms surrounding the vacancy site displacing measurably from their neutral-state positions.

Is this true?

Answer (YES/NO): YES